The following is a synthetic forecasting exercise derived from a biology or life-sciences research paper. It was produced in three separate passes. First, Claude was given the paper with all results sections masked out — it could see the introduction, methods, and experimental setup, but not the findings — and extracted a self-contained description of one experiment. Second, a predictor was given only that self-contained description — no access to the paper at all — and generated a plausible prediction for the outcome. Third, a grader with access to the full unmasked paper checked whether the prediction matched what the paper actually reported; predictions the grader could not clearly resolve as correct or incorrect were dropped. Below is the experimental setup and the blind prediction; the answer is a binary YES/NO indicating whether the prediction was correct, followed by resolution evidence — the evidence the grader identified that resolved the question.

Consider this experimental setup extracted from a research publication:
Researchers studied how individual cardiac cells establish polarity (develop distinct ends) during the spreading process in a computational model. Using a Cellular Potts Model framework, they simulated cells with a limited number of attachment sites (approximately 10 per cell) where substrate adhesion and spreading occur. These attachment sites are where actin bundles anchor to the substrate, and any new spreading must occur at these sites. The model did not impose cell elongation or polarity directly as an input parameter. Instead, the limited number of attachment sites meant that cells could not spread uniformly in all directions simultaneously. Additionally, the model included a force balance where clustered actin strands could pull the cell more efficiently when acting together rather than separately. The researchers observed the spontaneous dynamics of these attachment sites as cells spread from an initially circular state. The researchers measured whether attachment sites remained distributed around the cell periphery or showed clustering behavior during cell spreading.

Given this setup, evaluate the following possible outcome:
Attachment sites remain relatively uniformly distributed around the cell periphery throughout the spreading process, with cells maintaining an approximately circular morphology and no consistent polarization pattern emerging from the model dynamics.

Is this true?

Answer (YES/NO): NO